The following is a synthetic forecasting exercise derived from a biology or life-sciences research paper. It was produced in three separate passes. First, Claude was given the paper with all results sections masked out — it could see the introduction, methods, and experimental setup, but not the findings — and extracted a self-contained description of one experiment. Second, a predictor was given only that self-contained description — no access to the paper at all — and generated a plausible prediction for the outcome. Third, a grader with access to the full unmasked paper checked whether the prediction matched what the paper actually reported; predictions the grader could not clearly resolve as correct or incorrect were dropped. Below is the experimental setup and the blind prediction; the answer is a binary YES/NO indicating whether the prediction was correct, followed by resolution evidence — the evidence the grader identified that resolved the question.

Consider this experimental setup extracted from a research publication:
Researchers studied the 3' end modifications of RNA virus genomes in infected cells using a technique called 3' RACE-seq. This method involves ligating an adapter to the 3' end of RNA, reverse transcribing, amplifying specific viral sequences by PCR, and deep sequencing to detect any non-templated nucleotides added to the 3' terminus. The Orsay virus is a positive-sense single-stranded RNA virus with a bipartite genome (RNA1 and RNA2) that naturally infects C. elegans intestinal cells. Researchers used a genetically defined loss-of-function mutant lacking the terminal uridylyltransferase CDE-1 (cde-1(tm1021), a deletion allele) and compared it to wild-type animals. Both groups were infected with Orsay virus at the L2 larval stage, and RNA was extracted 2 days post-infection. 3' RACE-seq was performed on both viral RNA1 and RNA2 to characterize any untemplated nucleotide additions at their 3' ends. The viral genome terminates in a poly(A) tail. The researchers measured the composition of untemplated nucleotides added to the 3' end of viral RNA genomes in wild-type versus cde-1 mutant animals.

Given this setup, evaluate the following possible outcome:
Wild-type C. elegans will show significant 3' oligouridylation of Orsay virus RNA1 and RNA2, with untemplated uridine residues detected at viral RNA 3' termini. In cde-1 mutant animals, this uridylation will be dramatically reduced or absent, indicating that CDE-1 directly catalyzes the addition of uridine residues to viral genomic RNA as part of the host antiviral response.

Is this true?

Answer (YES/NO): NO